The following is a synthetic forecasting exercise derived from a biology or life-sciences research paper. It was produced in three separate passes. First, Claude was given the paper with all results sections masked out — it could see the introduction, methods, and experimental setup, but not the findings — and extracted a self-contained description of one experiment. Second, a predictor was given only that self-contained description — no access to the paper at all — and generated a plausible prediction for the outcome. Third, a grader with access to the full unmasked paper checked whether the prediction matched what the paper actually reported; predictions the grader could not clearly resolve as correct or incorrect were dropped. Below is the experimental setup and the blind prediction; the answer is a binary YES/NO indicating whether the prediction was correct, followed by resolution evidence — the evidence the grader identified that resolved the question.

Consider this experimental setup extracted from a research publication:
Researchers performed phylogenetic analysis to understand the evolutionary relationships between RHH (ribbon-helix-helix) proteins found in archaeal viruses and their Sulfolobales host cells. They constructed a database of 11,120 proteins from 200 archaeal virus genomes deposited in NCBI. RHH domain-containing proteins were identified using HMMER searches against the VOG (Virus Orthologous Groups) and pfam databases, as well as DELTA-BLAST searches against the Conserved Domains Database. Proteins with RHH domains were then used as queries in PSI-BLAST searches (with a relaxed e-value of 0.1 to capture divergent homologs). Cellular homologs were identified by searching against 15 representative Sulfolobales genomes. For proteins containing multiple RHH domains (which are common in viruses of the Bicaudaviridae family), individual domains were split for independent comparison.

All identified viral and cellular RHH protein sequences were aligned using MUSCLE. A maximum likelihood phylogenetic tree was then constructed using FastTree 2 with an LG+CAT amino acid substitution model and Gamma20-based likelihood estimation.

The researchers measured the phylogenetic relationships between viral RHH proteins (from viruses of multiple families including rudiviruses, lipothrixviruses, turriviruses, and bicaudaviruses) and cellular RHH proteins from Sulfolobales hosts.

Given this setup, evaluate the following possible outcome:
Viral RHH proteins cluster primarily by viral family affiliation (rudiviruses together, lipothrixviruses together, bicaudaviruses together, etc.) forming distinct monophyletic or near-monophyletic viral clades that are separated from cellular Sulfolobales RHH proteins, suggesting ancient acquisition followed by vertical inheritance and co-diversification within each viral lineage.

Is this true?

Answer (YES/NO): NO